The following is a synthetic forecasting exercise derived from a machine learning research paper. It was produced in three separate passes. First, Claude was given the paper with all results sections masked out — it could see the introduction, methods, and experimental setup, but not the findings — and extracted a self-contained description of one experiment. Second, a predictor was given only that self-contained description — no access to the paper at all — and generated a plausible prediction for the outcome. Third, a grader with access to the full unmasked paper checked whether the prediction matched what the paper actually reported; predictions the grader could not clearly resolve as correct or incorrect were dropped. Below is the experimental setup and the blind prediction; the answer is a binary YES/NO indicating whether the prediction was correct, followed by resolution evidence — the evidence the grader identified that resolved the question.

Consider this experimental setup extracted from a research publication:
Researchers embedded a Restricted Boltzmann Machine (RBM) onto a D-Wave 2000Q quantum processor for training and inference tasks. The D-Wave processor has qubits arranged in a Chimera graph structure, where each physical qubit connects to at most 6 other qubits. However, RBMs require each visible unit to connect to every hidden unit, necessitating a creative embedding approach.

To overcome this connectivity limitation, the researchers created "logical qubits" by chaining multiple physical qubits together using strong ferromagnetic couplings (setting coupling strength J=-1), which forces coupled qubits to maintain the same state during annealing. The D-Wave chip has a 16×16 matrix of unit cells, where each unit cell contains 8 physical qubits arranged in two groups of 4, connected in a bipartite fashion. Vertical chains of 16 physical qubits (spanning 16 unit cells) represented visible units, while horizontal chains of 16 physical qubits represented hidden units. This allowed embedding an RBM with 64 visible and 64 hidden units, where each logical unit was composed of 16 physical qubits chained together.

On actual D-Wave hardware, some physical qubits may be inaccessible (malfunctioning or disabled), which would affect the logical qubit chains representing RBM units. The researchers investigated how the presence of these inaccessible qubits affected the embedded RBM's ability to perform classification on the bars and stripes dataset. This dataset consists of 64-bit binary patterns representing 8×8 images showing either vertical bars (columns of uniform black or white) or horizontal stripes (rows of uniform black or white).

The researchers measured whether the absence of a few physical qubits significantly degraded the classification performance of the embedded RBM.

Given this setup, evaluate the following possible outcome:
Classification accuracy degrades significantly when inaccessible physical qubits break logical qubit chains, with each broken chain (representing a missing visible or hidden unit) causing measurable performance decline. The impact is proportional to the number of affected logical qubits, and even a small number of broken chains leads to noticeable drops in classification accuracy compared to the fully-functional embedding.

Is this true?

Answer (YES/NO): NO